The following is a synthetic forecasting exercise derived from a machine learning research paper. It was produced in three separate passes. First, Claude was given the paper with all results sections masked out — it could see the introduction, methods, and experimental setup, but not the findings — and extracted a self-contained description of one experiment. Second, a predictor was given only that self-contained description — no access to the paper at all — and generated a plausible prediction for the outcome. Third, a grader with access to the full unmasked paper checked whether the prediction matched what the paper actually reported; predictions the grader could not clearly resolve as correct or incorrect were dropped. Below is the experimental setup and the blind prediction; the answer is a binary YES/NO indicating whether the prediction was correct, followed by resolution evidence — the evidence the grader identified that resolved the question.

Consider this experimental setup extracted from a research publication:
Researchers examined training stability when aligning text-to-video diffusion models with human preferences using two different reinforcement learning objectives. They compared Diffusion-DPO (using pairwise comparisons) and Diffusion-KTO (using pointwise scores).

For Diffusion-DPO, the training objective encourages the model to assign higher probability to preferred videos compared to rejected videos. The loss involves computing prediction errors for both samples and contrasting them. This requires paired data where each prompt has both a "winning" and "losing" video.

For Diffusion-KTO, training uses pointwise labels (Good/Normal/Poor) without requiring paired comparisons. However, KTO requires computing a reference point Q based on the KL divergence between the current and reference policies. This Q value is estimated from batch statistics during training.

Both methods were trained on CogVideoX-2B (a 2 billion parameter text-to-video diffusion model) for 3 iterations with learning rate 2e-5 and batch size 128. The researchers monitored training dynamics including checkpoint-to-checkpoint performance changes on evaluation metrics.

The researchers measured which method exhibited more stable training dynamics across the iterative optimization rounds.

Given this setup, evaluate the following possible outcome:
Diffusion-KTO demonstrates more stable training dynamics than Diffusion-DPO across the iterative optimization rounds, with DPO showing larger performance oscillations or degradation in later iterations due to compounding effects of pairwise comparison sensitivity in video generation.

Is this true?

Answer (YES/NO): NO